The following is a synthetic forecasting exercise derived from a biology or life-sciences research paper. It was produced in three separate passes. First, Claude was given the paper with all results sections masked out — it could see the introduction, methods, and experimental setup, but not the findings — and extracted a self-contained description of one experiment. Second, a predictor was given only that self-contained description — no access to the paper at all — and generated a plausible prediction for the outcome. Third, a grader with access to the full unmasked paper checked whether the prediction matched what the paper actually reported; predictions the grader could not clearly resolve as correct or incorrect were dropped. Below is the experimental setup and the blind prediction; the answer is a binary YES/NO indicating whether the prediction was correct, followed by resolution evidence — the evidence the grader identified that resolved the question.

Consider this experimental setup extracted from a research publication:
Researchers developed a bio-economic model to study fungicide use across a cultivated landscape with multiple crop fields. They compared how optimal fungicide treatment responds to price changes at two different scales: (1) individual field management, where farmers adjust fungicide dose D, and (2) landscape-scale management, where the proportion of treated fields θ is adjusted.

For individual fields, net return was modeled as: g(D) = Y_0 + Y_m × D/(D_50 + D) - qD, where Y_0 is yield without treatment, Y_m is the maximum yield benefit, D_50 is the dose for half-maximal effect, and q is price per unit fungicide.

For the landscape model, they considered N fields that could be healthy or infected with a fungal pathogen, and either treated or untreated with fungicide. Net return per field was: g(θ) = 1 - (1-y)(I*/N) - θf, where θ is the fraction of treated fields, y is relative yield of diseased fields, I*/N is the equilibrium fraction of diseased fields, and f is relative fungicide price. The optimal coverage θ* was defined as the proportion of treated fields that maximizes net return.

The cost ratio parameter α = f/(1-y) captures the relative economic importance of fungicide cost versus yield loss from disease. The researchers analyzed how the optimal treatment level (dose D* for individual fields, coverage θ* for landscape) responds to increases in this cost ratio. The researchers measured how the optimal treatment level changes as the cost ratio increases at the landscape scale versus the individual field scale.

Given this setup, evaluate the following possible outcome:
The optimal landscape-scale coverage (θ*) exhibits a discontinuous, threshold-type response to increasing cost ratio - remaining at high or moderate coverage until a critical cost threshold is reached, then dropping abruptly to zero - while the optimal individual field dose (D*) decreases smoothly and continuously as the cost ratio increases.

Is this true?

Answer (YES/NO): YES